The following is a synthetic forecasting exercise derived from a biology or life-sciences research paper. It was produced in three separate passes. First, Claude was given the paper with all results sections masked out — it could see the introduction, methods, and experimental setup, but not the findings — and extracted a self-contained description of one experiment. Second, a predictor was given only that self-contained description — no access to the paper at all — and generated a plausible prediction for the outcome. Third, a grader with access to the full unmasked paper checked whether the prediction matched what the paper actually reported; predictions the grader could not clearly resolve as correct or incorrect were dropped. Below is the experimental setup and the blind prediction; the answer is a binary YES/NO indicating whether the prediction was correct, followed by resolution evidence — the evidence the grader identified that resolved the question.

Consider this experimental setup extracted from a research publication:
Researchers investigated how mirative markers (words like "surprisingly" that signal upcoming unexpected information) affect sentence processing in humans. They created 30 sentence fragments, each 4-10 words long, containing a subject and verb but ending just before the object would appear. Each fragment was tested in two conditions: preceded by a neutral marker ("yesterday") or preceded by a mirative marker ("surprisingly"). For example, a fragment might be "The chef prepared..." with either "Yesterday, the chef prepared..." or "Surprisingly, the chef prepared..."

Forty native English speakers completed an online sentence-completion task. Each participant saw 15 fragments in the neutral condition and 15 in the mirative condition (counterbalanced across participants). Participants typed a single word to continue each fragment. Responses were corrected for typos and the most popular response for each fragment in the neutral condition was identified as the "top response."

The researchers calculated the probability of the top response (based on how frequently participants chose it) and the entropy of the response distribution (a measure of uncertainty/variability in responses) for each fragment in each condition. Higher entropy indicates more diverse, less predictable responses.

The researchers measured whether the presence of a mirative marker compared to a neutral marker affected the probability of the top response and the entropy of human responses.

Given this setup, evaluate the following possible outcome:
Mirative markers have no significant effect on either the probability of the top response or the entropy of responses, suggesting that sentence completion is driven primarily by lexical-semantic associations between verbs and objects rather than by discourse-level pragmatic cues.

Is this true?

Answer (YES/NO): NO